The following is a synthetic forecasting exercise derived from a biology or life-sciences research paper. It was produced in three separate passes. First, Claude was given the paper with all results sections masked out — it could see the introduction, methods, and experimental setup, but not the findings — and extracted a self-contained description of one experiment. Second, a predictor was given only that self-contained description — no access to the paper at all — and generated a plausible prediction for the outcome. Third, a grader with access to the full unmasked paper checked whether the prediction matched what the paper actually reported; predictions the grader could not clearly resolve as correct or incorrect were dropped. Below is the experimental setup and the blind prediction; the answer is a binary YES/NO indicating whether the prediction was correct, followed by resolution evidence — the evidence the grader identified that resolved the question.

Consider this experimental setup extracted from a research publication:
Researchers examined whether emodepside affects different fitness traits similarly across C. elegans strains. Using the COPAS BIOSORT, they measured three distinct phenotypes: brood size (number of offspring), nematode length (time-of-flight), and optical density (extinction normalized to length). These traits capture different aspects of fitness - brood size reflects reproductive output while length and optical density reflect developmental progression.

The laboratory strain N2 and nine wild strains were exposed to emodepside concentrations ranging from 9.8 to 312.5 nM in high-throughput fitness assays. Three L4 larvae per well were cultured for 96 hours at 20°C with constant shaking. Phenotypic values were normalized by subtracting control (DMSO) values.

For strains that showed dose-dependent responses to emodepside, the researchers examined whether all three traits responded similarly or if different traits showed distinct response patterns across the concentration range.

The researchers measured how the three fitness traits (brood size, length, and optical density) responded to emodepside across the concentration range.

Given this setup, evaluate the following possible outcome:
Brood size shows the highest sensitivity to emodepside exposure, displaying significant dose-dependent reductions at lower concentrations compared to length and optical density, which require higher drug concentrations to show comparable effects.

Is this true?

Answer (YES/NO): YES